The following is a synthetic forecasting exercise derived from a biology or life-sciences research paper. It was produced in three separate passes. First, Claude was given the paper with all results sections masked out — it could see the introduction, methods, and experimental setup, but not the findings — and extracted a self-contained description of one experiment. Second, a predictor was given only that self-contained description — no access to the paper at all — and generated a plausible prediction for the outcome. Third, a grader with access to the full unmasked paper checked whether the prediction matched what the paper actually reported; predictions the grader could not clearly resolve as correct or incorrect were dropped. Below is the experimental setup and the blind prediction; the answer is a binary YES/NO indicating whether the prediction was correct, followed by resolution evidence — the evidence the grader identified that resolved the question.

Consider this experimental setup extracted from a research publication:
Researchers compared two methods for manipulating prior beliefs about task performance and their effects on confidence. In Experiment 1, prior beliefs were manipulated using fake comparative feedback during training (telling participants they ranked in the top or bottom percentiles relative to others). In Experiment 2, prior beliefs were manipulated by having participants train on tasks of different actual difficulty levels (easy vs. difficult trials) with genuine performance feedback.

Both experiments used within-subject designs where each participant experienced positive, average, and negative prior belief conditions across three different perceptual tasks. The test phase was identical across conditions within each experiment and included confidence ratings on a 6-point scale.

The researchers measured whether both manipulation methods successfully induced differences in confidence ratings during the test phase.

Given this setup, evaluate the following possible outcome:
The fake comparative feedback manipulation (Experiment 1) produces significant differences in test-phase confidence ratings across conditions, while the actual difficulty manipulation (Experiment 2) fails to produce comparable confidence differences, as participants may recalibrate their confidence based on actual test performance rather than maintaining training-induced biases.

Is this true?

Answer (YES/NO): NO